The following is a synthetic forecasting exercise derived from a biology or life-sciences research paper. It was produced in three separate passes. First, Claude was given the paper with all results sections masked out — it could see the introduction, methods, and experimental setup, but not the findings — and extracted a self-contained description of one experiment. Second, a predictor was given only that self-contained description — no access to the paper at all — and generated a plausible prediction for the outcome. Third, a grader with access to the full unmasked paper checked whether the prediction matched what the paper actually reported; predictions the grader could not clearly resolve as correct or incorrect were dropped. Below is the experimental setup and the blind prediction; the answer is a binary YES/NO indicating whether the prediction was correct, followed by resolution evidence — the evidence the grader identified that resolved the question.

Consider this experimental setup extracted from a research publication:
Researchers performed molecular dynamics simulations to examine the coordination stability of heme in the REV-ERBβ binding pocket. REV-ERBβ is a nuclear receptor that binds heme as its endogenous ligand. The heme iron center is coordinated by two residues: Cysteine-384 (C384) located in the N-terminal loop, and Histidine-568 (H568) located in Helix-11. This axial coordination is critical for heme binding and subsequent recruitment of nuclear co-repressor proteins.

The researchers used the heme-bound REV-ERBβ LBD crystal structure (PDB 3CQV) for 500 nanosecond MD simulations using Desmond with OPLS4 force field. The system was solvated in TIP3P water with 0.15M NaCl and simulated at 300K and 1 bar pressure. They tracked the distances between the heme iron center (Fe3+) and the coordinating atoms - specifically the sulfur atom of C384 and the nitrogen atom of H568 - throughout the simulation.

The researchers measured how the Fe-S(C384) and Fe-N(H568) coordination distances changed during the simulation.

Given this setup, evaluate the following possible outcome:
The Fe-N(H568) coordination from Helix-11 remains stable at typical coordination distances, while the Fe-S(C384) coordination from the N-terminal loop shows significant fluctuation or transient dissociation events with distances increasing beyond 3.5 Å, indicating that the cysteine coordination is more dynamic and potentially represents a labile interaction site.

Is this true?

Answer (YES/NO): NO